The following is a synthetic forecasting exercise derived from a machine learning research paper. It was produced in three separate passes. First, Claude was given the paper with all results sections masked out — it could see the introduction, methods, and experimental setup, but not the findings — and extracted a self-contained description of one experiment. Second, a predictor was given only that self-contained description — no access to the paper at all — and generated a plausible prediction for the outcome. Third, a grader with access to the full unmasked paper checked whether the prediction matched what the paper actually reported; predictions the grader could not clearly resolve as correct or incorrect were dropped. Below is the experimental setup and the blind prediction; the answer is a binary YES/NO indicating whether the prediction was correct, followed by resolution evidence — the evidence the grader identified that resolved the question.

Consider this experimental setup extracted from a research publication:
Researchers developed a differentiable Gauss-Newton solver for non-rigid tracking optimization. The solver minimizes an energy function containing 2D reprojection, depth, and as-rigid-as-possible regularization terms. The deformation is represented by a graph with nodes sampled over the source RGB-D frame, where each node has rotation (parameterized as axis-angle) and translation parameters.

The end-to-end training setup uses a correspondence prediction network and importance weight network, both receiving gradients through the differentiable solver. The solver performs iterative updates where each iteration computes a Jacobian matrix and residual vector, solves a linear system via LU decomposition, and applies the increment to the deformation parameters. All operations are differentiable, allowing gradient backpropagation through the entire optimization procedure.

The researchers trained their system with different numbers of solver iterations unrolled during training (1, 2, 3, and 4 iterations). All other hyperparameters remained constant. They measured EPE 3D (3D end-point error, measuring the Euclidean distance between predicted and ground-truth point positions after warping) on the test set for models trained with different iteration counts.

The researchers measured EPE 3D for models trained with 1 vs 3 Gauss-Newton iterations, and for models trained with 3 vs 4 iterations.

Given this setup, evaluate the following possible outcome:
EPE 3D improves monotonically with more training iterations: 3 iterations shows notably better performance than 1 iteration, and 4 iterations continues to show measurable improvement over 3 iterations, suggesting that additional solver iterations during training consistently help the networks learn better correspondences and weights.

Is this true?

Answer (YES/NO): NO